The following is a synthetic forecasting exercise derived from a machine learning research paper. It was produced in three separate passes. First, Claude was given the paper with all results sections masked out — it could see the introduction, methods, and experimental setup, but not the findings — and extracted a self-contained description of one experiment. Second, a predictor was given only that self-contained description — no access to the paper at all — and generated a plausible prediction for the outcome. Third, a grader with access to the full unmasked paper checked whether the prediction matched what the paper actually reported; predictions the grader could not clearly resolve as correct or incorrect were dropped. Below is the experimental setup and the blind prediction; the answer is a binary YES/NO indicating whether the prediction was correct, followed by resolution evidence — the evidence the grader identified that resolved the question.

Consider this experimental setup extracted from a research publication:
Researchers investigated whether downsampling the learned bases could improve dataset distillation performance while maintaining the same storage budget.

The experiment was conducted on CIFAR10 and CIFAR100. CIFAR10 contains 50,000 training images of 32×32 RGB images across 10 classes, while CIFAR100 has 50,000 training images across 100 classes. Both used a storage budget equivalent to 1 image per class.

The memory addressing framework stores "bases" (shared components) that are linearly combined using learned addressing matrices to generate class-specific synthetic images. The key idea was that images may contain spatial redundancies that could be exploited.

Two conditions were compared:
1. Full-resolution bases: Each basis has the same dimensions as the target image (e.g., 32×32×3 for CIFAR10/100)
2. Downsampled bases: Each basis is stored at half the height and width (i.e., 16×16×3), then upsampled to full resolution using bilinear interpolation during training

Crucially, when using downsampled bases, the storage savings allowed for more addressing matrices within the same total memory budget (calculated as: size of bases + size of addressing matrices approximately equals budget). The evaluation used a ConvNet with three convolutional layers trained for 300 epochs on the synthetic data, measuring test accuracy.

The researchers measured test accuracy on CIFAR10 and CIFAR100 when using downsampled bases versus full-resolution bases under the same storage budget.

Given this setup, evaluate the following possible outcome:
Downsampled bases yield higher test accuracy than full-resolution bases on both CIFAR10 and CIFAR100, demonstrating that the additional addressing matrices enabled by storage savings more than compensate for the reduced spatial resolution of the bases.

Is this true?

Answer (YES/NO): YES